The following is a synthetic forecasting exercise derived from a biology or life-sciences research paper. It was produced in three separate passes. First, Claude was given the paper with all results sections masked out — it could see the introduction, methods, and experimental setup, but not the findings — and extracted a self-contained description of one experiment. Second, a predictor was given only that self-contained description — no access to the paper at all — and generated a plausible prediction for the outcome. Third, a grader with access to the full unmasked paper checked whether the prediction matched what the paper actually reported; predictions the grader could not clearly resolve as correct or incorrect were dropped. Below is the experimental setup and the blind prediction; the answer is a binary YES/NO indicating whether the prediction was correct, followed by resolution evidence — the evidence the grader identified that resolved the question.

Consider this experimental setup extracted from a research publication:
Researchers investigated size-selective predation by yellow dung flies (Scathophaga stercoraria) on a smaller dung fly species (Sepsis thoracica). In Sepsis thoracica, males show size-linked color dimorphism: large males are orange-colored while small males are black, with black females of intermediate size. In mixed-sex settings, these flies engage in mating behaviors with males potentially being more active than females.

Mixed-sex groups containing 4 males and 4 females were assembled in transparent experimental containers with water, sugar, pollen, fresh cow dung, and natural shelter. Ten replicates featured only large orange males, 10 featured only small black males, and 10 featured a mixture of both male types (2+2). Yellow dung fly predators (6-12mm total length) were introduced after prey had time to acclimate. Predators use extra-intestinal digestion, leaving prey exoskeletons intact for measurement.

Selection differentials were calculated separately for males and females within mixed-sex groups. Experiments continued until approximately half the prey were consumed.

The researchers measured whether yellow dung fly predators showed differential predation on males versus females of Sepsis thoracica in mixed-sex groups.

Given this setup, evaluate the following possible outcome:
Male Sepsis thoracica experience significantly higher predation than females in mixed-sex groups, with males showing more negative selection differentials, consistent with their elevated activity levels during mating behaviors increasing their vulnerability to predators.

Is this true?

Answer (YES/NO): NO